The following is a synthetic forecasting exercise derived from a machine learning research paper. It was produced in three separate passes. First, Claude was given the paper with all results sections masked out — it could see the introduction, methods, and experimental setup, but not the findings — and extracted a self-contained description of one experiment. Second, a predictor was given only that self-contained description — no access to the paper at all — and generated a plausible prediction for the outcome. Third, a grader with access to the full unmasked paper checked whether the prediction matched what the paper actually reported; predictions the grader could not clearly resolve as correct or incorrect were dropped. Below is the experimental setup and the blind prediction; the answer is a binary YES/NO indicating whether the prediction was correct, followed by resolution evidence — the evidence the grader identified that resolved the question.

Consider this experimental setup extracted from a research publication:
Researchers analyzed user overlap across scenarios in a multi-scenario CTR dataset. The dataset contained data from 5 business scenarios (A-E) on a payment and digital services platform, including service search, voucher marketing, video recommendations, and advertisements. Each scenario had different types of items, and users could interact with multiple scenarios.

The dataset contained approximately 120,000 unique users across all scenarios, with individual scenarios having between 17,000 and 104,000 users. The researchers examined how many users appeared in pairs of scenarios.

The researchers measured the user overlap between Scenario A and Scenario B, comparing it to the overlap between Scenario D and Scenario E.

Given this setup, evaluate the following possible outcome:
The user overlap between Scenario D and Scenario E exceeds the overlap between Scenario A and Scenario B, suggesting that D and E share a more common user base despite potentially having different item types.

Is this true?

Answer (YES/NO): NO